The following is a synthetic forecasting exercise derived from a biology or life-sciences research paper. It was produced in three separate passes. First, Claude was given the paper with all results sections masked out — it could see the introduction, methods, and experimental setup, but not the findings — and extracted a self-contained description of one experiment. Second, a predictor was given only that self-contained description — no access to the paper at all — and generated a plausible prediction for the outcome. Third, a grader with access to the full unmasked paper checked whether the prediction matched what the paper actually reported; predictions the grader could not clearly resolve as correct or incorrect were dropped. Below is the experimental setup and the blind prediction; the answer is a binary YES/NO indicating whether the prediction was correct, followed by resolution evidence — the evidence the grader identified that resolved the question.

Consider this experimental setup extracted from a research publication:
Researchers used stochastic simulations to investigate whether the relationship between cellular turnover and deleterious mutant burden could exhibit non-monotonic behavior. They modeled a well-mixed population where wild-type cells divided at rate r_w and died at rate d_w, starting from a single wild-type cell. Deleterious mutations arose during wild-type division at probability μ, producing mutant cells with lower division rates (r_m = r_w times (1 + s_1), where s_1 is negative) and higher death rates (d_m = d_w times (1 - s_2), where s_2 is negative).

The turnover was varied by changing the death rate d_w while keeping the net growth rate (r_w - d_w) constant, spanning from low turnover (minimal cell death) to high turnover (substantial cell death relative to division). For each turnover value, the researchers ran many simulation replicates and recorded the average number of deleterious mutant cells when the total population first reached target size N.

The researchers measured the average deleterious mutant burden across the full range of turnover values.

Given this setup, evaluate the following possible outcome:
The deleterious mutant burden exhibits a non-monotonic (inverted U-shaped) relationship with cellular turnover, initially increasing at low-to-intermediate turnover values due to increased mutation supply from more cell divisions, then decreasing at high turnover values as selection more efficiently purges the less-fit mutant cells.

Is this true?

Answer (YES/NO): YES